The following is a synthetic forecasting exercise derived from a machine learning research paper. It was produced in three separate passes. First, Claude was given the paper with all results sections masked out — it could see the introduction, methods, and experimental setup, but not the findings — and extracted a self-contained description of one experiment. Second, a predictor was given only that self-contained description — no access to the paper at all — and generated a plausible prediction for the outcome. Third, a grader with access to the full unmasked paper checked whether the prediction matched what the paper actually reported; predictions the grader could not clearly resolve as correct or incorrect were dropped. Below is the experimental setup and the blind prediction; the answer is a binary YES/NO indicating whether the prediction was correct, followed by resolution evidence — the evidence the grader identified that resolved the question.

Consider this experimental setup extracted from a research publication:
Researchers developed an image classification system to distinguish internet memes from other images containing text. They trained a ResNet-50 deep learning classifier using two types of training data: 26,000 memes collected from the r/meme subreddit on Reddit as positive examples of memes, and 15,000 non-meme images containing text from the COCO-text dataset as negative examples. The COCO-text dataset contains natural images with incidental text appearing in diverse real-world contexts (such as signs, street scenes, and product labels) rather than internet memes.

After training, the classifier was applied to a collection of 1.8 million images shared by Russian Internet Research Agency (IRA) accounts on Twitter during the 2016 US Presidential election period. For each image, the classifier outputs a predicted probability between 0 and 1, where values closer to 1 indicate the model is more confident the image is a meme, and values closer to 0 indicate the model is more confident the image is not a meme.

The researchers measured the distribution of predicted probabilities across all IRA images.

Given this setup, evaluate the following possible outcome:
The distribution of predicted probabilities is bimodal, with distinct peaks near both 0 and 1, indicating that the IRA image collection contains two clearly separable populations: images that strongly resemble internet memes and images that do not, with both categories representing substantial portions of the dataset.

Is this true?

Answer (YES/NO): YES